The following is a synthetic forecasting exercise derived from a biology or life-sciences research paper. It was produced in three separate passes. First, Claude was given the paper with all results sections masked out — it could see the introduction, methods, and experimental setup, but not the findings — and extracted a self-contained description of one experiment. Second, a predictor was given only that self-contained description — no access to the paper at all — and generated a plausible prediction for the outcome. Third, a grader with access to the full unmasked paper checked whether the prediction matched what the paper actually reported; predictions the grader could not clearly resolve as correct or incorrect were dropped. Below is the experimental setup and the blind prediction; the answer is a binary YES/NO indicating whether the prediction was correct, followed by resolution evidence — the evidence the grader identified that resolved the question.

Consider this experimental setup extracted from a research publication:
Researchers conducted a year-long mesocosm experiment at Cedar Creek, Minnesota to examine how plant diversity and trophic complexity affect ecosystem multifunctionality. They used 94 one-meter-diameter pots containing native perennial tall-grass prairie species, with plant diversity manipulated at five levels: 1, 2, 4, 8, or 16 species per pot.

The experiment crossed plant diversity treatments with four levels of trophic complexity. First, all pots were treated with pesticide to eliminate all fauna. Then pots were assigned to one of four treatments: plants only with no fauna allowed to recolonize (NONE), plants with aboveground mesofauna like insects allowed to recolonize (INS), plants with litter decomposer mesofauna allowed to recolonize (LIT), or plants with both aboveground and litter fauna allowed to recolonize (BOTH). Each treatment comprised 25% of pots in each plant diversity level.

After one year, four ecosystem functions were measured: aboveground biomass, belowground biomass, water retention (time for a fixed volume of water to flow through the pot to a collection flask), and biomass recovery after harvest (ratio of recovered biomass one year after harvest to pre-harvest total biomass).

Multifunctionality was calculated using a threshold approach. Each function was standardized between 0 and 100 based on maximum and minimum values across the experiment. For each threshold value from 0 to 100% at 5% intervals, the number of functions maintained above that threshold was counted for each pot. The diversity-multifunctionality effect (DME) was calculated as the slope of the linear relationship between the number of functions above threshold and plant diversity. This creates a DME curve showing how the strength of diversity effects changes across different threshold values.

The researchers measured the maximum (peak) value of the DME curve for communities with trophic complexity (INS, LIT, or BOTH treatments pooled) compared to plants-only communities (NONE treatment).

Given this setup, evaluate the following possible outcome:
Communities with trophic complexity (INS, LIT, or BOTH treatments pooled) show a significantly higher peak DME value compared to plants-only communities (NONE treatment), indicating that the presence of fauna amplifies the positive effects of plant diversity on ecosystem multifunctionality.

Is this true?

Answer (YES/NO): NO